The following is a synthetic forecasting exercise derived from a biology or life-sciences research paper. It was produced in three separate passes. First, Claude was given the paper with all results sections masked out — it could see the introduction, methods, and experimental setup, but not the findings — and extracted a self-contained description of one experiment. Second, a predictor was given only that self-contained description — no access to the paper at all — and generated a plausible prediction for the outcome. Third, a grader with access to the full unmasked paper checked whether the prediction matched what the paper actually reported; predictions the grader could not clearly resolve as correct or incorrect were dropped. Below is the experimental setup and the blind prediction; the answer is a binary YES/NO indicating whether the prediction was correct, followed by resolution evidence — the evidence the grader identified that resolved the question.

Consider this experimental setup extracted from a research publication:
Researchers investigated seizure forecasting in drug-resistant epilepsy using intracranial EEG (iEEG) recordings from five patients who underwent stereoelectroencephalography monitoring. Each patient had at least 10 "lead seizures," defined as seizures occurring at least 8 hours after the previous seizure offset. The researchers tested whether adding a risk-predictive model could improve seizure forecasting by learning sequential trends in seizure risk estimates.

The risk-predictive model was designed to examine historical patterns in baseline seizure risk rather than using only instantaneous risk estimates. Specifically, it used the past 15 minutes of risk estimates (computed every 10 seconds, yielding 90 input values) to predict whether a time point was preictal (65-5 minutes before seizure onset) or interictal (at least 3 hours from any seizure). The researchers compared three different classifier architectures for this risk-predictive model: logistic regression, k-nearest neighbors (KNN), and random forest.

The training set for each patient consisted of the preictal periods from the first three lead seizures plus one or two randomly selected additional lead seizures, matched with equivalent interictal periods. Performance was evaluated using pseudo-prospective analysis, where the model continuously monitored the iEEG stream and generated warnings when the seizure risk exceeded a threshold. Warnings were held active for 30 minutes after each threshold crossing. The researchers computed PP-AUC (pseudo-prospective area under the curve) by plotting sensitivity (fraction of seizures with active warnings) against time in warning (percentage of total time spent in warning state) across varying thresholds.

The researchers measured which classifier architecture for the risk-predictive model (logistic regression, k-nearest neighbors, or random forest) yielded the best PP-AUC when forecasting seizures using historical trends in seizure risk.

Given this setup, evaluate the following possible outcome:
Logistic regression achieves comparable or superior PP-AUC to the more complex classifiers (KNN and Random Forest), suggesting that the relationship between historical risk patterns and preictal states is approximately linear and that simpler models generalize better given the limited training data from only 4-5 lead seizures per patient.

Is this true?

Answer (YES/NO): NO